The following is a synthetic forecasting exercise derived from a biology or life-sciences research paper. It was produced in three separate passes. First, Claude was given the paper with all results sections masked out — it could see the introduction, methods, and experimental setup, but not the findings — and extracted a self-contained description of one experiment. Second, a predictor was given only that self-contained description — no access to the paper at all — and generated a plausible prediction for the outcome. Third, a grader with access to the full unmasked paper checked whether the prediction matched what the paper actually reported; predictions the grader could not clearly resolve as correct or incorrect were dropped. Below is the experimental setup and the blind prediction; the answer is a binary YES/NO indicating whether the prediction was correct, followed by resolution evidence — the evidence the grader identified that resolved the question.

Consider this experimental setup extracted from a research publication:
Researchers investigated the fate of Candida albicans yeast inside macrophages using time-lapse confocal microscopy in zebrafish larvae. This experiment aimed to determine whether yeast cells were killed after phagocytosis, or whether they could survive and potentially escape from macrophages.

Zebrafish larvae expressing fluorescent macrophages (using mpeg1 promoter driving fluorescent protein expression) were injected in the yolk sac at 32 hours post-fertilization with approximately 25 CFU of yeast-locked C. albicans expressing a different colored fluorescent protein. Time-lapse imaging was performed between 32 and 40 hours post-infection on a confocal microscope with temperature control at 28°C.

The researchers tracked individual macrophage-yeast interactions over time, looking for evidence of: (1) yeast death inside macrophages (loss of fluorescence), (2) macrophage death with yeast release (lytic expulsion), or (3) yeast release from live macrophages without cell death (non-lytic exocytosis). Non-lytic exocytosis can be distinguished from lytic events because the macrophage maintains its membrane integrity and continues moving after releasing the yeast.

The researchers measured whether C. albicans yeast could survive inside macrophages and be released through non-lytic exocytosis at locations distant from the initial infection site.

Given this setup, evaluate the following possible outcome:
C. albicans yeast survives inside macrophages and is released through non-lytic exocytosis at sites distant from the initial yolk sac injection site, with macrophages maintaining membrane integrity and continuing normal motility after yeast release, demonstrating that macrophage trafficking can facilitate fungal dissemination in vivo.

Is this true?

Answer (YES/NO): YES